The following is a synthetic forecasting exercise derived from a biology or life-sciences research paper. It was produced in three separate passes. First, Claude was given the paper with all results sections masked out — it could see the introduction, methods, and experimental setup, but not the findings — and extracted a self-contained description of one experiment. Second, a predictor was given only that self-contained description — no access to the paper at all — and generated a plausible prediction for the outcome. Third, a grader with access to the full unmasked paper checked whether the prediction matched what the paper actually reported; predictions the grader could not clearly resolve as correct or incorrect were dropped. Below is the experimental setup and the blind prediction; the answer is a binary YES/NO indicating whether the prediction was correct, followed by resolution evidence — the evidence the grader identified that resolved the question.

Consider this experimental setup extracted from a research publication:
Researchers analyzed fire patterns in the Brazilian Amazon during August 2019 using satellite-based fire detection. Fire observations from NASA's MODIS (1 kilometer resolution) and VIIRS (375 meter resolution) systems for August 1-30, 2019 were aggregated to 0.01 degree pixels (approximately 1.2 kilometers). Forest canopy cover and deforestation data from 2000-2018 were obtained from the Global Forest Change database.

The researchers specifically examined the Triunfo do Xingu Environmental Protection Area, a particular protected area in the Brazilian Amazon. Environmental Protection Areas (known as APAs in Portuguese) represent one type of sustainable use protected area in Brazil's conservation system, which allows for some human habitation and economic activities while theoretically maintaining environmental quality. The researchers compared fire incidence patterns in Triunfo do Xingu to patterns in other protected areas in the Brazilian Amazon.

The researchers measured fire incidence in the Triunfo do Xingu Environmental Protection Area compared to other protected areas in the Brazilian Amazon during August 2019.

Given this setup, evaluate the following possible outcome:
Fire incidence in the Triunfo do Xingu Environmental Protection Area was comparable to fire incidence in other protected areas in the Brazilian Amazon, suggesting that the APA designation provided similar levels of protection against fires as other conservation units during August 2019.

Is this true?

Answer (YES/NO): NO